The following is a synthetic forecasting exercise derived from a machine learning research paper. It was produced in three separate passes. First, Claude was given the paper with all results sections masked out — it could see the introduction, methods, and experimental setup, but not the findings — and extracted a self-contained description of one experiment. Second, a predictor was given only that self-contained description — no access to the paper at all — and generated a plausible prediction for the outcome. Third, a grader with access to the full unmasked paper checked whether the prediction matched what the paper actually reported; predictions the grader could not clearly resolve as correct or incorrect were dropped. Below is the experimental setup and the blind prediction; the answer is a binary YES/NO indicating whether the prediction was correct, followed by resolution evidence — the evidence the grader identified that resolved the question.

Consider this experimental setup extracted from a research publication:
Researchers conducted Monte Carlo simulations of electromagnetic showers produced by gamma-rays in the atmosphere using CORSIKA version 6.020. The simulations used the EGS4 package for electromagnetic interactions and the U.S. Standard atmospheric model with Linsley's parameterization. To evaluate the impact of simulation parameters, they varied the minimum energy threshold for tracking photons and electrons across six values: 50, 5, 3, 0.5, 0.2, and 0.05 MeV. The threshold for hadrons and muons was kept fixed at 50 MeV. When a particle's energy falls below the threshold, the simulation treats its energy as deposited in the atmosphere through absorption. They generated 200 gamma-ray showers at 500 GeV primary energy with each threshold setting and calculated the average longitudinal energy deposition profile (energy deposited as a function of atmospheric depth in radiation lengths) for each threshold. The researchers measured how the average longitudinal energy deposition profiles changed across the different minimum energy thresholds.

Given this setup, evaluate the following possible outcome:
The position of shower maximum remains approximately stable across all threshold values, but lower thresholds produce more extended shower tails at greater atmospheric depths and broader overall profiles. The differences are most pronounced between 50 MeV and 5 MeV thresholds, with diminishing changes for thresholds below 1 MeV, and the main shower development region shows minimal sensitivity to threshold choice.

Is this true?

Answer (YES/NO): NO